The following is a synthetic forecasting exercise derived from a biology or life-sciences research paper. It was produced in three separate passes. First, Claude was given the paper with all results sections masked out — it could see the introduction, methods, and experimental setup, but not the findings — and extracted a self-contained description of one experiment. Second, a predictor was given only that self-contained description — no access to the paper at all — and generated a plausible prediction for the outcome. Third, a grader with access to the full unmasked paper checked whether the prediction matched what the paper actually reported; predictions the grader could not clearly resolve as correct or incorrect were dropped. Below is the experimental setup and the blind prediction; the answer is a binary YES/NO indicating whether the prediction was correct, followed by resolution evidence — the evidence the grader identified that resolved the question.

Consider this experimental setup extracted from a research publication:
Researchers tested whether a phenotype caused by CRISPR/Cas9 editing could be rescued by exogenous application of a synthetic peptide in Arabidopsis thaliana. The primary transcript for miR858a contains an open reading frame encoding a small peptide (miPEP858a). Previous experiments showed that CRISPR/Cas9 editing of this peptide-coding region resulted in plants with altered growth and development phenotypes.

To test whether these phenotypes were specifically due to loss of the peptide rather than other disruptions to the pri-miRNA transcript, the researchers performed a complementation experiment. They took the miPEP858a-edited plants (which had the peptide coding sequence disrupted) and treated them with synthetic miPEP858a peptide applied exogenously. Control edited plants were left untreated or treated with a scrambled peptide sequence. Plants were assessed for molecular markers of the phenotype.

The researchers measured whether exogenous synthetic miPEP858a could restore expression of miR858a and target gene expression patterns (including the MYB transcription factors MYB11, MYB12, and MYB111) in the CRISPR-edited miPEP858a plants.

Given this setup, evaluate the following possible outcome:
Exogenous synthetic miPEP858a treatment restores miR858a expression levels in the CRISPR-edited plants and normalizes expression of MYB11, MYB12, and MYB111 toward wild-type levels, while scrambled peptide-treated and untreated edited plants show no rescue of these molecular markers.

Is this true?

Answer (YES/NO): NO